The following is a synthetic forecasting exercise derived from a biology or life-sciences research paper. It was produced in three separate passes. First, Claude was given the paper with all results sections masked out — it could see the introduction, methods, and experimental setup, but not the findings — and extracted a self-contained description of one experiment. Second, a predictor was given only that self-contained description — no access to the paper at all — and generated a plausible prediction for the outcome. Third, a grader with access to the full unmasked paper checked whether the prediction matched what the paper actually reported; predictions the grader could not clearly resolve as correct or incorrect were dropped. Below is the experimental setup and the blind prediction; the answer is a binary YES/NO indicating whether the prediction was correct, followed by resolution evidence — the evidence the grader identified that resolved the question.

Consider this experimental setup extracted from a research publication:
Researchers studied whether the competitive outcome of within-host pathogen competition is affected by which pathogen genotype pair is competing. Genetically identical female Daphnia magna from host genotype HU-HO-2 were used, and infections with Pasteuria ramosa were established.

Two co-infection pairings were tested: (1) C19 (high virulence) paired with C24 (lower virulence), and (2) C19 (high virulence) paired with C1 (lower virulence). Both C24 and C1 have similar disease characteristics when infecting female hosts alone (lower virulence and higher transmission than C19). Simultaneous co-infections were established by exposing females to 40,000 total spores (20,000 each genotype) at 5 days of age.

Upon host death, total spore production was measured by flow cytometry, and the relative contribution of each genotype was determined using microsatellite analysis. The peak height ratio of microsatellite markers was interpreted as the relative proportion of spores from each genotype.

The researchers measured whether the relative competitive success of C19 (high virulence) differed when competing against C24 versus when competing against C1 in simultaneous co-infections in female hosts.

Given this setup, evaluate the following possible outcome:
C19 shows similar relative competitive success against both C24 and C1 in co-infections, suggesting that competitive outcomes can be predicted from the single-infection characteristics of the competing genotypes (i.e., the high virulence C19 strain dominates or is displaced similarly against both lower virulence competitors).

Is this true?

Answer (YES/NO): YES